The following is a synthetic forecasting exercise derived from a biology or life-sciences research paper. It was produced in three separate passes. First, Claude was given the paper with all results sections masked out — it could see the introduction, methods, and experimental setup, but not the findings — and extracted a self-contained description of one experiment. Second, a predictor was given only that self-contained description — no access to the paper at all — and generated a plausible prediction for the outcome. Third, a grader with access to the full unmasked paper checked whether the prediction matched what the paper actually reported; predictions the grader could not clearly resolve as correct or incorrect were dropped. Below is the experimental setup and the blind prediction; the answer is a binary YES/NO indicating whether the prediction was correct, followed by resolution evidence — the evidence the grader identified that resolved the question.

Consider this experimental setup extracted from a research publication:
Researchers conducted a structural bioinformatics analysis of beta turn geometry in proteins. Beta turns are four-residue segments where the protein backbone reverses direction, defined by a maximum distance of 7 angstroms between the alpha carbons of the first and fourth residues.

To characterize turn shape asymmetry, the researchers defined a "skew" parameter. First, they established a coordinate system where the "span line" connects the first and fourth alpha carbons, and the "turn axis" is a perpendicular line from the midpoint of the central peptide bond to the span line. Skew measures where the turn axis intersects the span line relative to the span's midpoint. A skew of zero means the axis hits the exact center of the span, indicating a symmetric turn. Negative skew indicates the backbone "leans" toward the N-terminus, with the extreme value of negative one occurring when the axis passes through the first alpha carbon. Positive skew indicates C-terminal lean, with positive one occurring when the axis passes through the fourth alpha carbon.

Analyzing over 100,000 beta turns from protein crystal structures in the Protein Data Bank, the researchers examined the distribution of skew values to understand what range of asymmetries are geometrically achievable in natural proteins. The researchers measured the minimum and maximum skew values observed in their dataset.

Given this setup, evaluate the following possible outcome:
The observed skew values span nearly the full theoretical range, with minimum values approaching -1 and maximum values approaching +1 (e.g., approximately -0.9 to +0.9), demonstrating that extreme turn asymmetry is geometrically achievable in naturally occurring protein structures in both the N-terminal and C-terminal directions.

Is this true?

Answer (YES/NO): NO